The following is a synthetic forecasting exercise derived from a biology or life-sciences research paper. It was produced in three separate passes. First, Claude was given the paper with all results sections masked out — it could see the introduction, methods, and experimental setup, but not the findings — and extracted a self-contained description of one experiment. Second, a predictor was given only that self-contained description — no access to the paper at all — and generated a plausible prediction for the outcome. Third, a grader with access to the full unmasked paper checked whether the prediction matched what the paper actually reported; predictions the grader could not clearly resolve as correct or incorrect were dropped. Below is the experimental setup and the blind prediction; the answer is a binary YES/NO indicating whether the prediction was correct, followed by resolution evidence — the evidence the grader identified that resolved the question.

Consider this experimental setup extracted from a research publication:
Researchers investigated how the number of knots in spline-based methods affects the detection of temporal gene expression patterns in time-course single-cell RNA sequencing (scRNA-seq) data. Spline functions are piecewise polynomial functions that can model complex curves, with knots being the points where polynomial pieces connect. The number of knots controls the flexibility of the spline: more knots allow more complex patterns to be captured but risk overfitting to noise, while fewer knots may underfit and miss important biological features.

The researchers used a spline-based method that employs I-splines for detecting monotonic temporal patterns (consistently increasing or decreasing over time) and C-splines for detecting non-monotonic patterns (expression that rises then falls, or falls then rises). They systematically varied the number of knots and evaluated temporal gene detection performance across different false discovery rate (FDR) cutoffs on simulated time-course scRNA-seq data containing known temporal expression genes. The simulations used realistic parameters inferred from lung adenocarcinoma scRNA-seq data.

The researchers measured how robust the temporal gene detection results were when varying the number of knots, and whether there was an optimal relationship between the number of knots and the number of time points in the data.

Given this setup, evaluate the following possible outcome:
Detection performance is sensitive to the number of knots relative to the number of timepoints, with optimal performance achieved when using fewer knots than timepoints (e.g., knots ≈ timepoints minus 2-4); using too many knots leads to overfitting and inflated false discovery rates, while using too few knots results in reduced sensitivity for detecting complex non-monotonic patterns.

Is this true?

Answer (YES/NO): NO